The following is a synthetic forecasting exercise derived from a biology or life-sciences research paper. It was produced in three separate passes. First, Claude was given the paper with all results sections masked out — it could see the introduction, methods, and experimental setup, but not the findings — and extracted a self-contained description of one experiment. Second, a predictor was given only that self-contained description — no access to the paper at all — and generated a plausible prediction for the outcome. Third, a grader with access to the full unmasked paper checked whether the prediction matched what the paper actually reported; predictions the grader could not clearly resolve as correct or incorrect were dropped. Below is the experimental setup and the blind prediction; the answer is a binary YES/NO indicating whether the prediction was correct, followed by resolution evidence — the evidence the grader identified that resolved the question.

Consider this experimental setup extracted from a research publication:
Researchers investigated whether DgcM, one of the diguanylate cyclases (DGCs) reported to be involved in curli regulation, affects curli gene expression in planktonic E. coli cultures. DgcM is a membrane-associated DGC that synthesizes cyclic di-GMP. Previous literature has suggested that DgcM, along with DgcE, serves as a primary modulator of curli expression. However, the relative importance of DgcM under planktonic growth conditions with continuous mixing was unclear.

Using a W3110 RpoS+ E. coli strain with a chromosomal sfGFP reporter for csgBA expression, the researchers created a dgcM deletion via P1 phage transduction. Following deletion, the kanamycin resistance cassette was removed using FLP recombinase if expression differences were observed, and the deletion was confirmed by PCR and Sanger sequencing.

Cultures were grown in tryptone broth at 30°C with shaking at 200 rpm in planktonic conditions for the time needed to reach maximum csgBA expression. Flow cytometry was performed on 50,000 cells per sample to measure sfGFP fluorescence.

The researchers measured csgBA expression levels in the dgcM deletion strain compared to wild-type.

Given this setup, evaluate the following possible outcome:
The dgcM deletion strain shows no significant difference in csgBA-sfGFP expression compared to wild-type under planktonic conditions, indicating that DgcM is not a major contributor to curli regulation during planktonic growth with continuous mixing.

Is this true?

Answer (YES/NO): NO